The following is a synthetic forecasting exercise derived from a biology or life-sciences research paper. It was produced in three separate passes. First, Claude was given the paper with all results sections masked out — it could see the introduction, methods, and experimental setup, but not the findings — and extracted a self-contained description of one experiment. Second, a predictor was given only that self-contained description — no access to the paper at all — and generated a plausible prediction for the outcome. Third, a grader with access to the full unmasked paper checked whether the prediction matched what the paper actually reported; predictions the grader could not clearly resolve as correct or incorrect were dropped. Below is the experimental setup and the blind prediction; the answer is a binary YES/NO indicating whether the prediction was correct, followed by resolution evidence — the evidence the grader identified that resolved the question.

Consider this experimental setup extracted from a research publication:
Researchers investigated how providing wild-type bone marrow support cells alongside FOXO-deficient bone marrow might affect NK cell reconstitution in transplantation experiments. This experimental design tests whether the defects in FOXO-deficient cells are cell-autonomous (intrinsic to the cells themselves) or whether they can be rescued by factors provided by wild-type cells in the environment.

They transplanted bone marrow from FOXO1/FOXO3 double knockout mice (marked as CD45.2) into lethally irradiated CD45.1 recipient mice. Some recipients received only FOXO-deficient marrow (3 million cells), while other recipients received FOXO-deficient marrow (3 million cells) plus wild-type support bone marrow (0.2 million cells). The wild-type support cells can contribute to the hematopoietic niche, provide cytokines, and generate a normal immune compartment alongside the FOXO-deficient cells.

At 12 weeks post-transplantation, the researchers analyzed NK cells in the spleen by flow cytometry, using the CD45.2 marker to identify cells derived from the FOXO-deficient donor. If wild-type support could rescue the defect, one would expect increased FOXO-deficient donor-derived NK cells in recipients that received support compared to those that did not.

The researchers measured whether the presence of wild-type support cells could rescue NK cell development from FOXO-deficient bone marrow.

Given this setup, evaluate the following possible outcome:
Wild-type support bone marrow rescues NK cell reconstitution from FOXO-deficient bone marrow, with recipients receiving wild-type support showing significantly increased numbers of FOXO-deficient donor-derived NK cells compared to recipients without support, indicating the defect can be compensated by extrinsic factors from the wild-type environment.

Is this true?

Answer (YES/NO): NO